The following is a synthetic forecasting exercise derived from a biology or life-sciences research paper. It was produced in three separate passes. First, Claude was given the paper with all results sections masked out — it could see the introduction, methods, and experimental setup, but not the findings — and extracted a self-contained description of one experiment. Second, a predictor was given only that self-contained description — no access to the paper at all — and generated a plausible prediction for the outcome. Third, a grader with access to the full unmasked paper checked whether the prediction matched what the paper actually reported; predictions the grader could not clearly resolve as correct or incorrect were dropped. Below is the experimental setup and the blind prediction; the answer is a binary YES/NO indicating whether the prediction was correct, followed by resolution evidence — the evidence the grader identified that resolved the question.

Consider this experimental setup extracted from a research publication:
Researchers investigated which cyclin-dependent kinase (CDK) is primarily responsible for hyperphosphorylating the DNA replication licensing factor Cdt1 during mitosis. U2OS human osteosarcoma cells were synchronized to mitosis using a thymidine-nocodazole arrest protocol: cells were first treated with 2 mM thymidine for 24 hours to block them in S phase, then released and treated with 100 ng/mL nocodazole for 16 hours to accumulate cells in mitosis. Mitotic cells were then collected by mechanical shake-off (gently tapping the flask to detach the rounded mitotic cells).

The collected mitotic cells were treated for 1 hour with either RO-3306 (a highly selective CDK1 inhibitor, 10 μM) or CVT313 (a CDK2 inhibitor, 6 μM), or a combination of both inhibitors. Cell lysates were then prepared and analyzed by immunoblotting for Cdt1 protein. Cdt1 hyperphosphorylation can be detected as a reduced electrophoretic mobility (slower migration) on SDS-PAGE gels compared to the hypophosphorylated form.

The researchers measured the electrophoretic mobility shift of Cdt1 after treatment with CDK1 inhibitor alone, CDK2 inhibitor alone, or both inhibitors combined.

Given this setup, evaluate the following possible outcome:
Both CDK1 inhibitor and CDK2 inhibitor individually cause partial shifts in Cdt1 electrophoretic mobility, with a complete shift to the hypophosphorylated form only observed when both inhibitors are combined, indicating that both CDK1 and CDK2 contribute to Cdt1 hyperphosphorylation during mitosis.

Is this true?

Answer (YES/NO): NO